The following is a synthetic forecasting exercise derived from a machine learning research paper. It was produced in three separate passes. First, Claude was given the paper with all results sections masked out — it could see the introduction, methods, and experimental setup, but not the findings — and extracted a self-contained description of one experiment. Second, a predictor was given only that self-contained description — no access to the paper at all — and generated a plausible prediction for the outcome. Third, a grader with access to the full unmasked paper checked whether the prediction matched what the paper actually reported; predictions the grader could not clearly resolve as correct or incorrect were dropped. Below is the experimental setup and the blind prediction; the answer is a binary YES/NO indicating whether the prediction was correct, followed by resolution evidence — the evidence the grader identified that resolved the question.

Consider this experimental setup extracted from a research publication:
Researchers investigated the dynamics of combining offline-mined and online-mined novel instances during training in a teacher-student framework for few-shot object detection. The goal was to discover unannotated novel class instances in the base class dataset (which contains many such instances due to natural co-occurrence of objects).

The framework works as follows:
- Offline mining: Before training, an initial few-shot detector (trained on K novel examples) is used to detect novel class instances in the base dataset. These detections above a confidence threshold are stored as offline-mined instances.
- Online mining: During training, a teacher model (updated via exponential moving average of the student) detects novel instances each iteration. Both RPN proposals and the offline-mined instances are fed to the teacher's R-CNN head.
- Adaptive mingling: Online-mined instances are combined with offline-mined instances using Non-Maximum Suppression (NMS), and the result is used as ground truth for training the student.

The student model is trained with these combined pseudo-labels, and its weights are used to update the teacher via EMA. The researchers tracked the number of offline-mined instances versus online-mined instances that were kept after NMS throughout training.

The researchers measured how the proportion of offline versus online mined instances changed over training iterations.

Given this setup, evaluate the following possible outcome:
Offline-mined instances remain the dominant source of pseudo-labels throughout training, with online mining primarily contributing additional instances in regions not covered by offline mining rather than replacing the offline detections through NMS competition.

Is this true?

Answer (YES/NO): NO